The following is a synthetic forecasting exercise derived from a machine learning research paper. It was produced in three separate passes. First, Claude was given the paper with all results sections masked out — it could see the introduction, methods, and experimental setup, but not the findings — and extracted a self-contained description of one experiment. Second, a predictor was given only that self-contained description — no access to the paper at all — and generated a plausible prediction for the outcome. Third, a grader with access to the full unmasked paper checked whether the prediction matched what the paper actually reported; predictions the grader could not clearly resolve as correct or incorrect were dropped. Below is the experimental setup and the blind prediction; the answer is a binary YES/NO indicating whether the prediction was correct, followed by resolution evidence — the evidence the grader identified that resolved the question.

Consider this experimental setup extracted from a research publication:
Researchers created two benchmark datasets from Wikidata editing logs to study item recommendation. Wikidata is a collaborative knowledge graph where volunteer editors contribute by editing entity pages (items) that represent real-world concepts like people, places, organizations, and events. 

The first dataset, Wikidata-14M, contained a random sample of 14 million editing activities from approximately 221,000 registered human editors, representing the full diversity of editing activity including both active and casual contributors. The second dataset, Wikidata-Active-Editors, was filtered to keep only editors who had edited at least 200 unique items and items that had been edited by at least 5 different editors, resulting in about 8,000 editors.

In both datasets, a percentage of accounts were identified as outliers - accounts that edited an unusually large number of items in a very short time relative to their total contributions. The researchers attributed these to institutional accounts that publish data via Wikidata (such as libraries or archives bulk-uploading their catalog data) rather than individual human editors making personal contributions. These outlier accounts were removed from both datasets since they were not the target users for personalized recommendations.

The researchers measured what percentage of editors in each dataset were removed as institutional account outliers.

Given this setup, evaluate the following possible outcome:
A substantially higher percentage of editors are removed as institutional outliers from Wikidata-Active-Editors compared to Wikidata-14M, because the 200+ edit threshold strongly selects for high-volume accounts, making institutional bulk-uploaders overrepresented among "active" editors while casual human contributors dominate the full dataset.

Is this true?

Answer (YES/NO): YES